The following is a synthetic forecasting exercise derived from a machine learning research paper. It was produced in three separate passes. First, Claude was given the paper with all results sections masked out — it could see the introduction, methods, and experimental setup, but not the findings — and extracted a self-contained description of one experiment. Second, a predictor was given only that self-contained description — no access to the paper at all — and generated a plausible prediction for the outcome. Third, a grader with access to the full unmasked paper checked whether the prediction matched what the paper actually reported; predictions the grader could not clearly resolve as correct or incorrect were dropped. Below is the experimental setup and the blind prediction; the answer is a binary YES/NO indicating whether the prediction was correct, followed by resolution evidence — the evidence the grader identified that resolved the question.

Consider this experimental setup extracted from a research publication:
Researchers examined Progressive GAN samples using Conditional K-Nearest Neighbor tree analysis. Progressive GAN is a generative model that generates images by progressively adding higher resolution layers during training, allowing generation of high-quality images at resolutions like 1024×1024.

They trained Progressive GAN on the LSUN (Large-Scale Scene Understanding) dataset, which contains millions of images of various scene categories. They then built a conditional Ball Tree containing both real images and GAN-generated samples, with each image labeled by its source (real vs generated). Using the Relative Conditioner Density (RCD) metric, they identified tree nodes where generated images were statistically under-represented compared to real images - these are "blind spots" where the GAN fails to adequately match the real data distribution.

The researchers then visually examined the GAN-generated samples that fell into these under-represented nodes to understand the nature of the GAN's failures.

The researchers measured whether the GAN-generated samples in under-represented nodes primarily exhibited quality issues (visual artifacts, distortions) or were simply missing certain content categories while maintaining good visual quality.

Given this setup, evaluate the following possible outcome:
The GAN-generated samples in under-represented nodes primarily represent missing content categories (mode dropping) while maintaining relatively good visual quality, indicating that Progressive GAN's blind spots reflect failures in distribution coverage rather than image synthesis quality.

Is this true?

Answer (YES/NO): NO